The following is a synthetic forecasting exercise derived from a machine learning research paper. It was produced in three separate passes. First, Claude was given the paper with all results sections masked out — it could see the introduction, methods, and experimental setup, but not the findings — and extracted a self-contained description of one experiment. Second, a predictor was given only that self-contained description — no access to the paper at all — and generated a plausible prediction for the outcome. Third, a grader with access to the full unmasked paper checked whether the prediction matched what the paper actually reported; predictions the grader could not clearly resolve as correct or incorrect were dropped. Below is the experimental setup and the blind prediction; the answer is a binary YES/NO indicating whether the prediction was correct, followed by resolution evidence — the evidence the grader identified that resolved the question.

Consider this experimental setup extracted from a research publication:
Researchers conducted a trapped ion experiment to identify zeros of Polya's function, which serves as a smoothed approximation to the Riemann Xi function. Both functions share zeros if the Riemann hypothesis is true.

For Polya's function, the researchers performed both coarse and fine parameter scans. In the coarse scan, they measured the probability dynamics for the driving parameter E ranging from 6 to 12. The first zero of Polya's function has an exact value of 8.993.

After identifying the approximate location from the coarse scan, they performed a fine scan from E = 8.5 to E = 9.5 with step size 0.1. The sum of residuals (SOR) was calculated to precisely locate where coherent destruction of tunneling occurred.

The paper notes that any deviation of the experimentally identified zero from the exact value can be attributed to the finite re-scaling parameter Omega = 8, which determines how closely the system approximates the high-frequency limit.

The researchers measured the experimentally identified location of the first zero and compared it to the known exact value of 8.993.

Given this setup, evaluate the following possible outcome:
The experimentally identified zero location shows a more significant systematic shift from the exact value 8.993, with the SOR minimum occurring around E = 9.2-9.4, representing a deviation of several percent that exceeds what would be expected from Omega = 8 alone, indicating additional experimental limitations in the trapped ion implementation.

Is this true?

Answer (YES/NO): NO